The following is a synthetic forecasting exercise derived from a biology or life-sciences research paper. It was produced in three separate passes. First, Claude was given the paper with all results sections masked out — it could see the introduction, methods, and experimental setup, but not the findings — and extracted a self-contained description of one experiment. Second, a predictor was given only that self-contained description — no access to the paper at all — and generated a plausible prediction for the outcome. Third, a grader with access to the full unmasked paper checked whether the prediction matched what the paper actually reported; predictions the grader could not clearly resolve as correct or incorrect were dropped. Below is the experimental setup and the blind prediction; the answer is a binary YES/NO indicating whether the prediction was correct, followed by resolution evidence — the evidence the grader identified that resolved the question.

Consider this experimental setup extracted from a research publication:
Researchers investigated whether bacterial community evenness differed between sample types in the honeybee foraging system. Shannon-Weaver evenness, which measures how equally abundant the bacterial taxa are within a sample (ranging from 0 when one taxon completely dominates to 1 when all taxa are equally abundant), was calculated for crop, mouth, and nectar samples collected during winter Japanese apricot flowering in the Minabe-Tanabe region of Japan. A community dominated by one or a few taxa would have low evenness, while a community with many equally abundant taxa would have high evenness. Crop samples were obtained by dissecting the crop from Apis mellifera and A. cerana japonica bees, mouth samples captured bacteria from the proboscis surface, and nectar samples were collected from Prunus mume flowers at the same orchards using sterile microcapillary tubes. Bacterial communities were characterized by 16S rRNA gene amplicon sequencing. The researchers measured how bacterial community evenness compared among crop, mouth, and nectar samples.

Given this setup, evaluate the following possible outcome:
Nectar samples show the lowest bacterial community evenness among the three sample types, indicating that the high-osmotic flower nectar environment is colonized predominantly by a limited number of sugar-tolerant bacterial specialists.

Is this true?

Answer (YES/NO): YES